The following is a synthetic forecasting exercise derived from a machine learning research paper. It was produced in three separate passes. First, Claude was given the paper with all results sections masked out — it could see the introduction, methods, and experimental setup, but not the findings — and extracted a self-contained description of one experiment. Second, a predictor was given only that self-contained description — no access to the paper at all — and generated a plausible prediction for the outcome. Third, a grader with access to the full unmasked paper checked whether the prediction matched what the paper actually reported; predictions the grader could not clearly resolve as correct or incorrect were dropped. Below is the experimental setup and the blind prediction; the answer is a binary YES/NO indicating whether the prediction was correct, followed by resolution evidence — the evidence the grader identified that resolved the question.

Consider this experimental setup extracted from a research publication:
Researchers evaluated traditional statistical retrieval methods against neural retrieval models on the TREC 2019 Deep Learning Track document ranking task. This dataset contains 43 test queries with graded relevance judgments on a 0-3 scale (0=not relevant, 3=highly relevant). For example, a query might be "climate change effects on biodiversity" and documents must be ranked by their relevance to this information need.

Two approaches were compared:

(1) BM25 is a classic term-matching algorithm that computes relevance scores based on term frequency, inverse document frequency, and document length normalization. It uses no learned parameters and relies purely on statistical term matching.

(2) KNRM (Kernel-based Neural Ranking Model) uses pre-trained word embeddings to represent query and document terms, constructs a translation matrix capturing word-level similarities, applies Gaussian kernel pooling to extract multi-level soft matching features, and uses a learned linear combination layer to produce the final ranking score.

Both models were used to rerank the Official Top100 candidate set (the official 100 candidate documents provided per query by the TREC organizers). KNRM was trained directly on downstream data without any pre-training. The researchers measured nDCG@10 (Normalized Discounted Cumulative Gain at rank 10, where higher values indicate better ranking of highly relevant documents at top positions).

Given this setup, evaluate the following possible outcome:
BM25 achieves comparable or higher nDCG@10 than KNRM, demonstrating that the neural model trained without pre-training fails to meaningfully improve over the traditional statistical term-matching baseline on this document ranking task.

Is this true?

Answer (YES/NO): YES